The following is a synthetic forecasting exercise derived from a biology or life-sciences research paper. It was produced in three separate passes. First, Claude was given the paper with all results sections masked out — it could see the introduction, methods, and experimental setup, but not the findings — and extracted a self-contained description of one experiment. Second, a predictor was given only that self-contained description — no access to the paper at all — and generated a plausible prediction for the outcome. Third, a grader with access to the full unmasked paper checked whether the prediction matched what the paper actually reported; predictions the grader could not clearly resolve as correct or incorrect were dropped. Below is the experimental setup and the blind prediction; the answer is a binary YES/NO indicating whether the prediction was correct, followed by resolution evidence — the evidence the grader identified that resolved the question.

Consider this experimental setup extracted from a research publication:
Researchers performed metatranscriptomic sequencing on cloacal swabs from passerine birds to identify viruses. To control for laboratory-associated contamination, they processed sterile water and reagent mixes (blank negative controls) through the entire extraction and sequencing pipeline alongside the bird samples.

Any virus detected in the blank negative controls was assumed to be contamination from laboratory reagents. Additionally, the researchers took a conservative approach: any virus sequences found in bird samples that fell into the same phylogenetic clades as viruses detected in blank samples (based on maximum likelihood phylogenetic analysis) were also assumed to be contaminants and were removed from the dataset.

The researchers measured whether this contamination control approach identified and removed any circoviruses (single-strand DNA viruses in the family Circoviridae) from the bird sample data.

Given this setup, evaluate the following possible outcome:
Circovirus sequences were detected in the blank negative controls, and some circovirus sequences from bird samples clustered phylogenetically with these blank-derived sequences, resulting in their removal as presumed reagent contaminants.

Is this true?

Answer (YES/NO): NO